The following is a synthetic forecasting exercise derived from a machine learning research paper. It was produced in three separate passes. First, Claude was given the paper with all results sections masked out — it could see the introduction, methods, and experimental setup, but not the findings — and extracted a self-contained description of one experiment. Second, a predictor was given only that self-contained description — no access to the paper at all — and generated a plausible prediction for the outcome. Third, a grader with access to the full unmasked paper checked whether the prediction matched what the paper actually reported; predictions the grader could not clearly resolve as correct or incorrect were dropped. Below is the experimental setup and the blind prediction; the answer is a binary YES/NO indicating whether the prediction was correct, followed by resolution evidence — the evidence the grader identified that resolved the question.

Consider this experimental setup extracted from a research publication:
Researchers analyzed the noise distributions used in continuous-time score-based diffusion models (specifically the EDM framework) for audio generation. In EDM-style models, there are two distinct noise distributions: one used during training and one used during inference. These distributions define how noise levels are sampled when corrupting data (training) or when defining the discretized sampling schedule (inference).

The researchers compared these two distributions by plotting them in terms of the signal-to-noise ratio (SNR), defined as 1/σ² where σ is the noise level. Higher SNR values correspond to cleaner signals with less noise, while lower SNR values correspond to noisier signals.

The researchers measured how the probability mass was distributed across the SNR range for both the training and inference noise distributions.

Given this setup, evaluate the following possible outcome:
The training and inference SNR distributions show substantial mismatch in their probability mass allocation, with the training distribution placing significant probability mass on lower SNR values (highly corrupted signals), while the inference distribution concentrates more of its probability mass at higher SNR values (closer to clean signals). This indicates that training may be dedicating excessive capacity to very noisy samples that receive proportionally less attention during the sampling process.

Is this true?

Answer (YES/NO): NO